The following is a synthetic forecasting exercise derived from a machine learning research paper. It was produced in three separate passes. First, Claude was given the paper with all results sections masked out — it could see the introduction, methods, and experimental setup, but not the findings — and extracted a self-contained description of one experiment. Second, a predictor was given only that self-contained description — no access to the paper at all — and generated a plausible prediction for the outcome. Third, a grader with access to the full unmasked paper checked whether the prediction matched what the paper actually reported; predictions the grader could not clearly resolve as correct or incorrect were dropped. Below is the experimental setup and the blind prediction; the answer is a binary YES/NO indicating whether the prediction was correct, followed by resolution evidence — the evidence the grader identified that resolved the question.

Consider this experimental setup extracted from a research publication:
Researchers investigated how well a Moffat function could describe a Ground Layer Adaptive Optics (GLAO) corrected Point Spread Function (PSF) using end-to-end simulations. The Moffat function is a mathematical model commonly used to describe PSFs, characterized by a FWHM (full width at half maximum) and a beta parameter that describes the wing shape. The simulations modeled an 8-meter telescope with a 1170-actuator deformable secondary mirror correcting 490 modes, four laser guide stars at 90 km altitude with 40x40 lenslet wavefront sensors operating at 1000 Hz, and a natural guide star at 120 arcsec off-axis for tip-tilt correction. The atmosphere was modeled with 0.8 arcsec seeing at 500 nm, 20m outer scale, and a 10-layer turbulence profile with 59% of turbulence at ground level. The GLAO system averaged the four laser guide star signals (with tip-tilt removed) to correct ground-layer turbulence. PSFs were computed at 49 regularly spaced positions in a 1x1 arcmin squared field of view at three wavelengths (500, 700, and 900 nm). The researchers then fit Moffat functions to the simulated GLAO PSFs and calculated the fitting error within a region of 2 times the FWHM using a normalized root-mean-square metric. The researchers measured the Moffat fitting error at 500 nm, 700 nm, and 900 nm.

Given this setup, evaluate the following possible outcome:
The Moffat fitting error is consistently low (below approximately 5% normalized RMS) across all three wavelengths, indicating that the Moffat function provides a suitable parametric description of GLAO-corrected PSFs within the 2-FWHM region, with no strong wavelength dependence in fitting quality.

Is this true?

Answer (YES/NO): NO